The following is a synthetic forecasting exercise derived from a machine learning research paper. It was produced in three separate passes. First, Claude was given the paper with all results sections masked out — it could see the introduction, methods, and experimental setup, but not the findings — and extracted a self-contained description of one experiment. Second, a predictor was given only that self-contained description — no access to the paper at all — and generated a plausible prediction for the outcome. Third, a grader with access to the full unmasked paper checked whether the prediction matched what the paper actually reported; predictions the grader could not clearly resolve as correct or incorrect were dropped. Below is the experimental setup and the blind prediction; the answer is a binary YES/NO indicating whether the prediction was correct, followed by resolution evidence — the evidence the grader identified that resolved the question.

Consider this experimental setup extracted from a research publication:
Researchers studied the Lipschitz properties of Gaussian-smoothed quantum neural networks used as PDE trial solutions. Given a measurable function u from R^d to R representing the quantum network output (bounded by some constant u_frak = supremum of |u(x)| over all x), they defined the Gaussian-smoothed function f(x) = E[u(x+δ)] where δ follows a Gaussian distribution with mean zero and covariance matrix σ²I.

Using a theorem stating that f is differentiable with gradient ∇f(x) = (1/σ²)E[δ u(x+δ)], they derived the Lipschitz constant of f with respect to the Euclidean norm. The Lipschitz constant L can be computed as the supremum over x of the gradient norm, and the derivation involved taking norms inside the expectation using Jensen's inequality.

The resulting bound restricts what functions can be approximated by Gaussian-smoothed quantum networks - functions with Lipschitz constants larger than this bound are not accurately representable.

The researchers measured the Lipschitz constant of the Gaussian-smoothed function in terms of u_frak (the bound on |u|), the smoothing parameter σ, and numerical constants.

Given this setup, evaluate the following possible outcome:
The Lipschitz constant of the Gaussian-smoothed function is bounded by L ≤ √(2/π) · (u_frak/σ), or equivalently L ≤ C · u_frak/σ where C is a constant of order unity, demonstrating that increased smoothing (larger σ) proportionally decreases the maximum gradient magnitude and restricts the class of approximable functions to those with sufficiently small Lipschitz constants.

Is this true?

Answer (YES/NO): YES